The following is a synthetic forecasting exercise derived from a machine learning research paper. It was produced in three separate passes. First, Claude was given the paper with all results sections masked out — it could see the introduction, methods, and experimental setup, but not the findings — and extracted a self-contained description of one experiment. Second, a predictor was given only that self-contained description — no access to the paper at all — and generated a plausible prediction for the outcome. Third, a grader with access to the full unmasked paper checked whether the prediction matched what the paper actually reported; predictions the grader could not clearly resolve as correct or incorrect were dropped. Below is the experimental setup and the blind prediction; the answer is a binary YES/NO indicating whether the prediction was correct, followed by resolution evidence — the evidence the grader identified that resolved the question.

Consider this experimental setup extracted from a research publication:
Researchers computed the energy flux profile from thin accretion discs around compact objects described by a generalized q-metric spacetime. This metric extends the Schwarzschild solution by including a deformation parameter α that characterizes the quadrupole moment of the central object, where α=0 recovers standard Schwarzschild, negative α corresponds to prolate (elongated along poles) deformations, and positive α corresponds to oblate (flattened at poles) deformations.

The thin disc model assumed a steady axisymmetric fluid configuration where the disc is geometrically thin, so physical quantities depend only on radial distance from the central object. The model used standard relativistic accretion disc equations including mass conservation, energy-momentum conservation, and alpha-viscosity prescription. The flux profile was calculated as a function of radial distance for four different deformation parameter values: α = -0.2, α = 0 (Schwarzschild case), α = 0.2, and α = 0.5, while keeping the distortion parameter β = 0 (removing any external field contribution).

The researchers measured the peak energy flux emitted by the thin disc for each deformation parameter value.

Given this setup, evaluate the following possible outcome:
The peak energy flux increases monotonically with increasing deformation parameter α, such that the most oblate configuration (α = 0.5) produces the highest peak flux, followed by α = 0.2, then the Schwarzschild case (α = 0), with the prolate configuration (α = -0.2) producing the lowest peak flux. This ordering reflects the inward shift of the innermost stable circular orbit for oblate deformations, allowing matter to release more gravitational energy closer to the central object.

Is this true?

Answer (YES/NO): NO